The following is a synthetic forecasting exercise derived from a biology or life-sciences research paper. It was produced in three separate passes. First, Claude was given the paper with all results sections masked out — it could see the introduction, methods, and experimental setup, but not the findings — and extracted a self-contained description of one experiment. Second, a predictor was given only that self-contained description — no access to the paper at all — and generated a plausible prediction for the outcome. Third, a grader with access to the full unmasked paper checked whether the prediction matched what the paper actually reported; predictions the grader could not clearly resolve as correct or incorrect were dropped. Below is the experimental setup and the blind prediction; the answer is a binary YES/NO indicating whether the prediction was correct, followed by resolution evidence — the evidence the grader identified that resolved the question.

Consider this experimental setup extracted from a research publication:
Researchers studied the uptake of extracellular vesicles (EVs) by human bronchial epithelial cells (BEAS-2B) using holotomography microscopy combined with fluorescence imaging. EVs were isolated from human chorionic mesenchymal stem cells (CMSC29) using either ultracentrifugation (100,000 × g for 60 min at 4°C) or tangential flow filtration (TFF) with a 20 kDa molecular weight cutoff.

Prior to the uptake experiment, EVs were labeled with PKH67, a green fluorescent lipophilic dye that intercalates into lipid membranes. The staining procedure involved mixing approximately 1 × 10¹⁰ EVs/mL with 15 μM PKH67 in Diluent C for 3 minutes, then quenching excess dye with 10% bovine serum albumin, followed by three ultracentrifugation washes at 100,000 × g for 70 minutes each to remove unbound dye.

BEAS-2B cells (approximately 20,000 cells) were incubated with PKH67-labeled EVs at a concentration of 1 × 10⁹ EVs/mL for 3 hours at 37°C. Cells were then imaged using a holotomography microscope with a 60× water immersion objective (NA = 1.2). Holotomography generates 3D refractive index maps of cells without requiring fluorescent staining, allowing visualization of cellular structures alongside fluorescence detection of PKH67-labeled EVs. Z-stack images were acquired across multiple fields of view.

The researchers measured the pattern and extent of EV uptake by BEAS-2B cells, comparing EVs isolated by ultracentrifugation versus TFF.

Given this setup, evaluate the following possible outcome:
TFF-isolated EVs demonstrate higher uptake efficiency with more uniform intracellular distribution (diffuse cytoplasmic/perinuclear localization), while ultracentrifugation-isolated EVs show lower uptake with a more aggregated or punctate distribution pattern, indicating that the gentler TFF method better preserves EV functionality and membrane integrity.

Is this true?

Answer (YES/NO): NO